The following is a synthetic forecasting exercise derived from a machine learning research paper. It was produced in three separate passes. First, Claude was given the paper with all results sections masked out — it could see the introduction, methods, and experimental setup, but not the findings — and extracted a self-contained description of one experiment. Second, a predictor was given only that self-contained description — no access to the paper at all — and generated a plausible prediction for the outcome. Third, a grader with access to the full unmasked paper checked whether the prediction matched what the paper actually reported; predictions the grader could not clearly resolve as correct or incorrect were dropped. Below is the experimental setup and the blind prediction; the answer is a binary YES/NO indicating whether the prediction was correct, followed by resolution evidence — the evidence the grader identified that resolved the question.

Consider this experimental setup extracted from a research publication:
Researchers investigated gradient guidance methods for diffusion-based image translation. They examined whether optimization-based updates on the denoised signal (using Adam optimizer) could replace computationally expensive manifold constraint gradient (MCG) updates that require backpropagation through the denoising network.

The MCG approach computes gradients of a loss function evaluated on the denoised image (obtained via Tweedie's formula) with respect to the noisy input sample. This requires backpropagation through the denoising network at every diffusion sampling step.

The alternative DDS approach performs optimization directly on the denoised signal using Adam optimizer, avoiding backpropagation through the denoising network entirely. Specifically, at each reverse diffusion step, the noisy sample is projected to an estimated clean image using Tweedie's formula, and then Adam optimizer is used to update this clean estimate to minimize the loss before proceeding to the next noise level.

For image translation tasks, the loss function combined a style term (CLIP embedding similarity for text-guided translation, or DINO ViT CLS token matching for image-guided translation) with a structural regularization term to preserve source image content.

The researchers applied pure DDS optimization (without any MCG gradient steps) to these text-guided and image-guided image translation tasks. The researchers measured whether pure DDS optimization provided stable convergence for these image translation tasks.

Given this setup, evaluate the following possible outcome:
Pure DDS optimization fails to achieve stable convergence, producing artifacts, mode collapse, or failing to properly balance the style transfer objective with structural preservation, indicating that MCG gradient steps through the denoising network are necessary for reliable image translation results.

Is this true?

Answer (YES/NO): YES